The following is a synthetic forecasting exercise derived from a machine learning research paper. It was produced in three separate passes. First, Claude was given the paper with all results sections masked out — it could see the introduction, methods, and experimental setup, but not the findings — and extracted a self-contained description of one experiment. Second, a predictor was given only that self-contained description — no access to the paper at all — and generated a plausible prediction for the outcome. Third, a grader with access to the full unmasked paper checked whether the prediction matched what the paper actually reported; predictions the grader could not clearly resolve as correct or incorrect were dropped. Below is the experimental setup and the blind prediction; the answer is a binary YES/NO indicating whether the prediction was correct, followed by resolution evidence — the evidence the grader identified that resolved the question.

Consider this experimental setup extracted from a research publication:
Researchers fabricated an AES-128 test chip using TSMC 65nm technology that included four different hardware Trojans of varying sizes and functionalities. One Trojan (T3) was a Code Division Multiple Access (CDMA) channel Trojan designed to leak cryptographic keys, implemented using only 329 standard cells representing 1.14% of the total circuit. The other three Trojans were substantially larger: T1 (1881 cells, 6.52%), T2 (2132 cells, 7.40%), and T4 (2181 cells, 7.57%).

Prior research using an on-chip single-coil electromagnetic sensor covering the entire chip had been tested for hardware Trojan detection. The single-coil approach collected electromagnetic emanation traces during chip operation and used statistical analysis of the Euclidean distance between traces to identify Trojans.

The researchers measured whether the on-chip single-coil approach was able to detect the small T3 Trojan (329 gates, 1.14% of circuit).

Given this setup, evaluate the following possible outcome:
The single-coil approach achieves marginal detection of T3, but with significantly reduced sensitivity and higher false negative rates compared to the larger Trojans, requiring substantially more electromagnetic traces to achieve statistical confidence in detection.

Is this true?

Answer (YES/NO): NO